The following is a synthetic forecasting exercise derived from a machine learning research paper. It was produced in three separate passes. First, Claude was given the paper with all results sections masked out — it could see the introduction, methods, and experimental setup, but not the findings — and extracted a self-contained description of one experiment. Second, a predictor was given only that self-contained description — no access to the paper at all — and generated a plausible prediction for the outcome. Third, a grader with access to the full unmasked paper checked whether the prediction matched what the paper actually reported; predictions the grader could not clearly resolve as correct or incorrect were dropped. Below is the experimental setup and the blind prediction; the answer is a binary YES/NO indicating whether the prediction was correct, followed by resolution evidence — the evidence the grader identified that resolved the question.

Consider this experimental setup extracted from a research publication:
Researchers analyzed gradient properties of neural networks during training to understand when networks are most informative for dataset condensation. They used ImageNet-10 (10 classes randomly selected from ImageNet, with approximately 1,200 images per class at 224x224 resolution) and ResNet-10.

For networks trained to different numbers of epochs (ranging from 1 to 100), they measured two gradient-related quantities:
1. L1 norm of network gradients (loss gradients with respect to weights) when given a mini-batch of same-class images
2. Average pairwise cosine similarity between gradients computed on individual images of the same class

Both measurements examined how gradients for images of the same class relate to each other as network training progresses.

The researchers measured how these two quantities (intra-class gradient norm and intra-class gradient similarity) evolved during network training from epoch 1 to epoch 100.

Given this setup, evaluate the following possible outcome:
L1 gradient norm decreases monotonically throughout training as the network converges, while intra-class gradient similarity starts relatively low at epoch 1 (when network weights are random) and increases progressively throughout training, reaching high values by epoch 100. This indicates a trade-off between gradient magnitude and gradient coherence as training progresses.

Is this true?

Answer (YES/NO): NO